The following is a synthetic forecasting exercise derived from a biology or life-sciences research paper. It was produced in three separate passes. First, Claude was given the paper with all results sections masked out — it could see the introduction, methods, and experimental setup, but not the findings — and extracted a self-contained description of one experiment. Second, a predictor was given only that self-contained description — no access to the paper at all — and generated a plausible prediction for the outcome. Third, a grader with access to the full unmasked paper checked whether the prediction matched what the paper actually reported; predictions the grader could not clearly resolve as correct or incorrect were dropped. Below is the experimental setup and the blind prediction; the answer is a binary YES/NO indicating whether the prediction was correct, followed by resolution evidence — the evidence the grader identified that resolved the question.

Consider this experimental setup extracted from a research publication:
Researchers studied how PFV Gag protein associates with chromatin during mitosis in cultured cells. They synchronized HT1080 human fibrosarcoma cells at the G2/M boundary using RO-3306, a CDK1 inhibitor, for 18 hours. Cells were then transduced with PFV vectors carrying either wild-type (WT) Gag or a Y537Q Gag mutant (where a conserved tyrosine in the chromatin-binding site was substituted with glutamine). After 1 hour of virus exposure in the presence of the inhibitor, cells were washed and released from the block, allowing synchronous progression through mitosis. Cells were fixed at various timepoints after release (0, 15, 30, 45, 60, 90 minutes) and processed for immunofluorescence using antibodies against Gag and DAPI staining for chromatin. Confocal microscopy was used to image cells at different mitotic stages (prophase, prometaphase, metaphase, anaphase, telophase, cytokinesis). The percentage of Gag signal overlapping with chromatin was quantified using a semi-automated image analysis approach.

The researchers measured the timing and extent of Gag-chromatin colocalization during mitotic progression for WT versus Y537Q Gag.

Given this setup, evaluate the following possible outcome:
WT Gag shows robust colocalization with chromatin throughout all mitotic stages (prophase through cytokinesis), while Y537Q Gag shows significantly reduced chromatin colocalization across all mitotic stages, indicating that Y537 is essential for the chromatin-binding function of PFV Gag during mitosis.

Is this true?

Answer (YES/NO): NO